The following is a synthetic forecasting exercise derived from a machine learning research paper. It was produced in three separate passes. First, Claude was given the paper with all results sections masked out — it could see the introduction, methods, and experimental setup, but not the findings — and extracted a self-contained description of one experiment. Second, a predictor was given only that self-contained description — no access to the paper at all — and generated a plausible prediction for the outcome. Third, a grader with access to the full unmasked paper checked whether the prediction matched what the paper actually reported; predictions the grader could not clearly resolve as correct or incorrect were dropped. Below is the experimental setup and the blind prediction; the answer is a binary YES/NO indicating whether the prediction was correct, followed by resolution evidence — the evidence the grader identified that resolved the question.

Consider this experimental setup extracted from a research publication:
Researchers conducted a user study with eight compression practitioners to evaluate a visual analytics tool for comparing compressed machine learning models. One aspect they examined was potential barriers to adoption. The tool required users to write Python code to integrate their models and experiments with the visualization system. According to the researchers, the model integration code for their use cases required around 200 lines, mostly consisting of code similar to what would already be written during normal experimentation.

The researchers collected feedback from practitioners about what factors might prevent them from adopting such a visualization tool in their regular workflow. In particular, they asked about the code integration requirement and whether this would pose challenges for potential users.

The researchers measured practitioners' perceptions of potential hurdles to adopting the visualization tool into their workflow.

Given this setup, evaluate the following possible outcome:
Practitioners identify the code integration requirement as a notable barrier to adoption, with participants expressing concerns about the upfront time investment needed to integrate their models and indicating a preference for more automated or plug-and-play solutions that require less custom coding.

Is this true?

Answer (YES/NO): YES